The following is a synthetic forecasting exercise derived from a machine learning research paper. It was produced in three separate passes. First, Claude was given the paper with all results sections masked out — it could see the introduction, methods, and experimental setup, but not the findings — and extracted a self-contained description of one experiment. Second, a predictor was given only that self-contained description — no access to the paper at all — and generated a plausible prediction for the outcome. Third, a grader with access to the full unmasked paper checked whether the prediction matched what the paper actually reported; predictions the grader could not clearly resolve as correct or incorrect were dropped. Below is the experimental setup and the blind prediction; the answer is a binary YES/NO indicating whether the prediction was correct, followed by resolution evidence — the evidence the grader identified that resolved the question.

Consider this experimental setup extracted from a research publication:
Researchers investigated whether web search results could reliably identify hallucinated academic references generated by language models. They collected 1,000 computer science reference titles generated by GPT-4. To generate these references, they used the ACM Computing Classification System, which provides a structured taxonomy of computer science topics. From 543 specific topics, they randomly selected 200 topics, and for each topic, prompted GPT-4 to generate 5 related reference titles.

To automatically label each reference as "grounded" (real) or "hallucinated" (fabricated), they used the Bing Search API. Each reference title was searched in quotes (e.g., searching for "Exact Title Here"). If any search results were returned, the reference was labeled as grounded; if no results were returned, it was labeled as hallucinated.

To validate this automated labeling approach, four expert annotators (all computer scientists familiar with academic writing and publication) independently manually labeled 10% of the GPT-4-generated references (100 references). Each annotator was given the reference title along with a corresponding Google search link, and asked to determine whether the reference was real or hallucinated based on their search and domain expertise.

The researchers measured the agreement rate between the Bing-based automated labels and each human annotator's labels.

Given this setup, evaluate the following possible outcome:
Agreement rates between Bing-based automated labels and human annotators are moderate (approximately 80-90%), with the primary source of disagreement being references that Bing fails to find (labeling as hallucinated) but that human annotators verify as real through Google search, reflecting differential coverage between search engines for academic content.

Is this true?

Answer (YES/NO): NO